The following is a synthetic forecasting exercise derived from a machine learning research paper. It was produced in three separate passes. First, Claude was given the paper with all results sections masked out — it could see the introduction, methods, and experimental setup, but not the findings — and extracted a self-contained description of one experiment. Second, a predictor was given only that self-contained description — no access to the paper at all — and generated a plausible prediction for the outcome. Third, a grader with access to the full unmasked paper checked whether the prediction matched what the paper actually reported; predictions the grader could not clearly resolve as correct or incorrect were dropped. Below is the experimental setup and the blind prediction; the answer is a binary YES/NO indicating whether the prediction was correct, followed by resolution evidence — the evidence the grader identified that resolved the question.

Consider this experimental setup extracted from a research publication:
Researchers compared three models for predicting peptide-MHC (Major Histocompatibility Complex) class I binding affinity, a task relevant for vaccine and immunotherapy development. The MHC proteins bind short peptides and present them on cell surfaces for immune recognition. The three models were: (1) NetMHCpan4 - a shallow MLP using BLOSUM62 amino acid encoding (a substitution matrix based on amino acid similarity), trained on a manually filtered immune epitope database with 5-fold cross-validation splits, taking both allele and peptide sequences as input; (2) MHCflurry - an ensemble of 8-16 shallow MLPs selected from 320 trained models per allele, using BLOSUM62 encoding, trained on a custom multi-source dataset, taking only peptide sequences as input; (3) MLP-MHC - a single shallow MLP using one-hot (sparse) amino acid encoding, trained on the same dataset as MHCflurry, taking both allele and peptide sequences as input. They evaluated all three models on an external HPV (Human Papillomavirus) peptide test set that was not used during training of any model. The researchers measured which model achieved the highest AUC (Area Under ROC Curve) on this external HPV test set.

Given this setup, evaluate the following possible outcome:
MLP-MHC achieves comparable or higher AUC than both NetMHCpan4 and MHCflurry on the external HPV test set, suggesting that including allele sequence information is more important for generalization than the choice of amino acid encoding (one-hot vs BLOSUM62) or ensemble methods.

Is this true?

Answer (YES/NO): YES